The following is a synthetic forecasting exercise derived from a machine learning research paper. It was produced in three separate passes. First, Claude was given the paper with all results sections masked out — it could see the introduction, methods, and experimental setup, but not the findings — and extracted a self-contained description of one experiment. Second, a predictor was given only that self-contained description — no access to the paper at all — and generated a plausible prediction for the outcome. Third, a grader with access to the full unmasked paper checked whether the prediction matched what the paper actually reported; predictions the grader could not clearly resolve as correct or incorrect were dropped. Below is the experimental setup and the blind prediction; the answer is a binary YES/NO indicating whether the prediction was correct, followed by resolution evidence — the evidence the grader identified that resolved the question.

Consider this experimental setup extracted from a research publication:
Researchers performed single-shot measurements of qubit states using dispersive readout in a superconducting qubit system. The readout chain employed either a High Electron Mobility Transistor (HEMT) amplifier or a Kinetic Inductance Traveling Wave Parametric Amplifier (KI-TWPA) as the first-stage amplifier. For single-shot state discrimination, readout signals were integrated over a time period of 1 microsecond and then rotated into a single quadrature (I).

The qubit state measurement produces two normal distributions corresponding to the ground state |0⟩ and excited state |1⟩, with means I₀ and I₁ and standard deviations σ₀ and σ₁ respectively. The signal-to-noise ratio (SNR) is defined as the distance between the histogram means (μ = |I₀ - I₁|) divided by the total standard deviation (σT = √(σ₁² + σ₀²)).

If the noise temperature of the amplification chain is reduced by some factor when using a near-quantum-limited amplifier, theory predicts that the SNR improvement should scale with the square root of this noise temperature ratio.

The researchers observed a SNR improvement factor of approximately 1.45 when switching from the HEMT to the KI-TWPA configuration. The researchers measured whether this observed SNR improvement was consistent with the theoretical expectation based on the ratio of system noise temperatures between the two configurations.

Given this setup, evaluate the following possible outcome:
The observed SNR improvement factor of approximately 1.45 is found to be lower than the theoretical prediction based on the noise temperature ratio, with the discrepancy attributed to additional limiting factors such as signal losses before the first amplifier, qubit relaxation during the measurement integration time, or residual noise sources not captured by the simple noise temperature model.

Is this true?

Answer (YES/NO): NO